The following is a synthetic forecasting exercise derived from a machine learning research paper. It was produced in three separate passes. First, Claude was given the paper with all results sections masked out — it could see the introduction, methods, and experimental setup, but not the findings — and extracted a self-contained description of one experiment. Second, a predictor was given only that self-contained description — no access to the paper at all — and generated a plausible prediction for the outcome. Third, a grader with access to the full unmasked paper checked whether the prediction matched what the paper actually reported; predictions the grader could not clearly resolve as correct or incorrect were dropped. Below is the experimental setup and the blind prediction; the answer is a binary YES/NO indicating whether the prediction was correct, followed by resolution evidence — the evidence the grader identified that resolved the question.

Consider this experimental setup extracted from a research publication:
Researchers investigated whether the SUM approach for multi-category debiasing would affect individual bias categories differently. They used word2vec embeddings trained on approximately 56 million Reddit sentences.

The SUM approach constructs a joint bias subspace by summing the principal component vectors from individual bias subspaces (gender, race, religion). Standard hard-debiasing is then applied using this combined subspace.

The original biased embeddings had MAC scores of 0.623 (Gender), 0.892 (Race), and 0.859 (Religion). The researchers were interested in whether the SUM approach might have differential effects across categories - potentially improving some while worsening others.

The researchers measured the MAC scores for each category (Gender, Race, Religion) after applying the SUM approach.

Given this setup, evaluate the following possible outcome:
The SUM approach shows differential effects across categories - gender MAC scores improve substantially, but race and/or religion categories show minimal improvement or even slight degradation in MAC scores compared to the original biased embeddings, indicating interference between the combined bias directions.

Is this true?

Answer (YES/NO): NO